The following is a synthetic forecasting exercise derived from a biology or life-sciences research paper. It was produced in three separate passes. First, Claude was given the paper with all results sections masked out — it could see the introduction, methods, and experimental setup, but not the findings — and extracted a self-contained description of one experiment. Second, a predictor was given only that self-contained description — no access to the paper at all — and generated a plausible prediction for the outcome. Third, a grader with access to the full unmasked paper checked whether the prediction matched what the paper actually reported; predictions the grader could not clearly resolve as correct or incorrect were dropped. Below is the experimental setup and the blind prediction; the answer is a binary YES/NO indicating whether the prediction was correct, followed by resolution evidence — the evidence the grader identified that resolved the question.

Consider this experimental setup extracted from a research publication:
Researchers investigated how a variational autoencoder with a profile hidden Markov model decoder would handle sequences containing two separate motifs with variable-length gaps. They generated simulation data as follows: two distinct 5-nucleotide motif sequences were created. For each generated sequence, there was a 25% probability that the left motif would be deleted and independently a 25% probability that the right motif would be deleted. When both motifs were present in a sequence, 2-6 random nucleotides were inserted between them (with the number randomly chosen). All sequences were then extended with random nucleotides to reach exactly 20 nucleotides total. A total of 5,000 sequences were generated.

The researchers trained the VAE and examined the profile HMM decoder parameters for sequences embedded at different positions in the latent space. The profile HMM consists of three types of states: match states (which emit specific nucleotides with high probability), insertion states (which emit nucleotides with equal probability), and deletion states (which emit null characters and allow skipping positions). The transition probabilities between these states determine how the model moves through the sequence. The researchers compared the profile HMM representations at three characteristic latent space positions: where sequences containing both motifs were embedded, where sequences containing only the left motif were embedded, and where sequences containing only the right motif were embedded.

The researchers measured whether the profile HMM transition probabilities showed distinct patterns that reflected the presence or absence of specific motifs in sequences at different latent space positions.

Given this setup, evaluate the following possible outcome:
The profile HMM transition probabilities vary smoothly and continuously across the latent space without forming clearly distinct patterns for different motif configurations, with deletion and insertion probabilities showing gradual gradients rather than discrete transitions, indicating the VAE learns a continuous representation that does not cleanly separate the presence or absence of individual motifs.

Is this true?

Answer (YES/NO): NO